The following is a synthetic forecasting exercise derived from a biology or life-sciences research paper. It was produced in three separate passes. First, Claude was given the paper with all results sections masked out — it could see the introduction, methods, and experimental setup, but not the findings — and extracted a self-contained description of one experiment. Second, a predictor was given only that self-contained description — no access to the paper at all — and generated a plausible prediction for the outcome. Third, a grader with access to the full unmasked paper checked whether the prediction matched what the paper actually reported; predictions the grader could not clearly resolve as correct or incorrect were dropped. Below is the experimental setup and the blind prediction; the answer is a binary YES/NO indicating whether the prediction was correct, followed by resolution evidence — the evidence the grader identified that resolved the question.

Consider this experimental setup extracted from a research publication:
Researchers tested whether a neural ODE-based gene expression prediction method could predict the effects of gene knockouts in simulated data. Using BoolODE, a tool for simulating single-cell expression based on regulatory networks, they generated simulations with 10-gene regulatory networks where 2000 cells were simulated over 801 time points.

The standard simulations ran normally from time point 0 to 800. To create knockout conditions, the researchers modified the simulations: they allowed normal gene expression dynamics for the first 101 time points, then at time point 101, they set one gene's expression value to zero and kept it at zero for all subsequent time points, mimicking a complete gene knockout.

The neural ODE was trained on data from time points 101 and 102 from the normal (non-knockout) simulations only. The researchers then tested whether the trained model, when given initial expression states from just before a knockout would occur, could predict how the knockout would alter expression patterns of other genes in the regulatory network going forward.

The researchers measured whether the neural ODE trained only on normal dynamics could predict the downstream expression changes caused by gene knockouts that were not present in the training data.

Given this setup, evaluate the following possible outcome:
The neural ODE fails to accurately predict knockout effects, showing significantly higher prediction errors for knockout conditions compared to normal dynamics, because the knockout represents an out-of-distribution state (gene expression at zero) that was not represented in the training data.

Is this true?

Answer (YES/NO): NO